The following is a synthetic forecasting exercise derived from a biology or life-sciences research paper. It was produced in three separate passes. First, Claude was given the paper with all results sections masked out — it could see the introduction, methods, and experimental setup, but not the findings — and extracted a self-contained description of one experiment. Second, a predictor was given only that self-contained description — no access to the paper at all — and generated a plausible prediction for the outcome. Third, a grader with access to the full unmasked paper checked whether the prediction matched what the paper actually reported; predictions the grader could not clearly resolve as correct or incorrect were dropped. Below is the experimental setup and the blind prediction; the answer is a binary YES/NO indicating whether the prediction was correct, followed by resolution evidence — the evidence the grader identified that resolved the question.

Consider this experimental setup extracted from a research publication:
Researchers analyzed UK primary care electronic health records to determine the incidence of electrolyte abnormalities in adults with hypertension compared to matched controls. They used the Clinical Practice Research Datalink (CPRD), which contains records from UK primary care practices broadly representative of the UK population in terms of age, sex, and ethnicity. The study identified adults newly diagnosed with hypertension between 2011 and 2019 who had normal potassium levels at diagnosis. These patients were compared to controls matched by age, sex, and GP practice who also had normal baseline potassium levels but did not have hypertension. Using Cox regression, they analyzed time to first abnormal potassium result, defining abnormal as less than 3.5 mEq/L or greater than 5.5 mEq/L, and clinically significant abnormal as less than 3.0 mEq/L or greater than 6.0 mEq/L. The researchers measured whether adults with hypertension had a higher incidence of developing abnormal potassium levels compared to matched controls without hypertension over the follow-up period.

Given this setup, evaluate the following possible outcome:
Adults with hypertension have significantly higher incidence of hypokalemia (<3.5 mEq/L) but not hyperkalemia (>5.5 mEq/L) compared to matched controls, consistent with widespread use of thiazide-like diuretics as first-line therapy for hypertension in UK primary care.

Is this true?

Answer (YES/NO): NO